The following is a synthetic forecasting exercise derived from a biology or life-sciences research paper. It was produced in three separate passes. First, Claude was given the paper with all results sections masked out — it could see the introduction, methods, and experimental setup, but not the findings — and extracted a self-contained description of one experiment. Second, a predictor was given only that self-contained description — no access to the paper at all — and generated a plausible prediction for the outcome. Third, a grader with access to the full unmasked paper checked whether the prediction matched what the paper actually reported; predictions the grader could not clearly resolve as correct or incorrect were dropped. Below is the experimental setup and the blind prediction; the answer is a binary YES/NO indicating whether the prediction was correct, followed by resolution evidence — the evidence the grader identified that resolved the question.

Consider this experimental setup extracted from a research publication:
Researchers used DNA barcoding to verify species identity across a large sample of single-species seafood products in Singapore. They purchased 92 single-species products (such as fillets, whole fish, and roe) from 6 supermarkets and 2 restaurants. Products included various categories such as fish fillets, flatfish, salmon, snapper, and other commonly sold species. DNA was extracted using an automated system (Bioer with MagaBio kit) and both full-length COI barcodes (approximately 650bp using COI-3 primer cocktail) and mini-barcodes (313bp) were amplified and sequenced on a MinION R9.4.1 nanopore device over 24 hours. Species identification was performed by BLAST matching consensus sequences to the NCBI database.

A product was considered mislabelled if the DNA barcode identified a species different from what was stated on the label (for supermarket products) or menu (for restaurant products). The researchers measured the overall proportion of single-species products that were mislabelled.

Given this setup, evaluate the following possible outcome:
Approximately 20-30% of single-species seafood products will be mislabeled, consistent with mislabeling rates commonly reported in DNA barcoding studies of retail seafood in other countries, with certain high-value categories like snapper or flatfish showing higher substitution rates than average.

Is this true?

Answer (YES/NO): NO